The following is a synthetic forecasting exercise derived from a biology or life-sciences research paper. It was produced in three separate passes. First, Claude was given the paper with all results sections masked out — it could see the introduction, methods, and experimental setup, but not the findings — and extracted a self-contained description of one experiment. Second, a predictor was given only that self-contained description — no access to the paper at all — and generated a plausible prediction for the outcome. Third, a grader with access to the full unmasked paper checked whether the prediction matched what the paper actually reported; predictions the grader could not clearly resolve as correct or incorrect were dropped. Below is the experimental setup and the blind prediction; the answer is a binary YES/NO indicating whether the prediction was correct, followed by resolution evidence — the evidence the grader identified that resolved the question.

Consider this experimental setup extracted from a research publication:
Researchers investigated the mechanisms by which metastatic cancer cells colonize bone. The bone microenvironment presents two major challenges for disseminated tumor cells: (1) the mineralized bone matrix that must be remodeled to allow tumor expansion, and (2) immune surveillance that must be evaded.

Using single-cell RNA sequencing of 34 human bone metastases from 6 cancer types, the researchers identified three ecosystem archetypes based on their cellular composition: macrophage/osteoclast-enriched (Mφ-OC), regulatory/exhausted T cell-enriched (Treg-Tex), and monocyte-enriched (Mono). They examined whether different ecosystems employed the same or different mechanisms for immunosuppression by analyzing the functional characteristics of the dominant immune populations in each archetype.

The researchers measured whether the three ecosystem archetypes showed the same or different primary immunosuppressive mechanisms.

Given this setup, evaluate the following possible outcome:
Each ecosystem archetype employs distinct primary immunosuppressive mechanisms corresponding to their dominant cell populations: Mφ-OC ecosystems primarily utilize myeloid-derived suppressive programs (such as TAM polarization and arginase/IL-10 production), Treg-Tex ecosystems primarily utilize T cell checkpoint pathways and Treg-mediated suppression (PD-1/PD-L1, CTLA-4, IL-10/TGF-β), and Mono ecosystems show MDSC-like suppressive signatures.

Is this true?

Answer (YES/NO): NO